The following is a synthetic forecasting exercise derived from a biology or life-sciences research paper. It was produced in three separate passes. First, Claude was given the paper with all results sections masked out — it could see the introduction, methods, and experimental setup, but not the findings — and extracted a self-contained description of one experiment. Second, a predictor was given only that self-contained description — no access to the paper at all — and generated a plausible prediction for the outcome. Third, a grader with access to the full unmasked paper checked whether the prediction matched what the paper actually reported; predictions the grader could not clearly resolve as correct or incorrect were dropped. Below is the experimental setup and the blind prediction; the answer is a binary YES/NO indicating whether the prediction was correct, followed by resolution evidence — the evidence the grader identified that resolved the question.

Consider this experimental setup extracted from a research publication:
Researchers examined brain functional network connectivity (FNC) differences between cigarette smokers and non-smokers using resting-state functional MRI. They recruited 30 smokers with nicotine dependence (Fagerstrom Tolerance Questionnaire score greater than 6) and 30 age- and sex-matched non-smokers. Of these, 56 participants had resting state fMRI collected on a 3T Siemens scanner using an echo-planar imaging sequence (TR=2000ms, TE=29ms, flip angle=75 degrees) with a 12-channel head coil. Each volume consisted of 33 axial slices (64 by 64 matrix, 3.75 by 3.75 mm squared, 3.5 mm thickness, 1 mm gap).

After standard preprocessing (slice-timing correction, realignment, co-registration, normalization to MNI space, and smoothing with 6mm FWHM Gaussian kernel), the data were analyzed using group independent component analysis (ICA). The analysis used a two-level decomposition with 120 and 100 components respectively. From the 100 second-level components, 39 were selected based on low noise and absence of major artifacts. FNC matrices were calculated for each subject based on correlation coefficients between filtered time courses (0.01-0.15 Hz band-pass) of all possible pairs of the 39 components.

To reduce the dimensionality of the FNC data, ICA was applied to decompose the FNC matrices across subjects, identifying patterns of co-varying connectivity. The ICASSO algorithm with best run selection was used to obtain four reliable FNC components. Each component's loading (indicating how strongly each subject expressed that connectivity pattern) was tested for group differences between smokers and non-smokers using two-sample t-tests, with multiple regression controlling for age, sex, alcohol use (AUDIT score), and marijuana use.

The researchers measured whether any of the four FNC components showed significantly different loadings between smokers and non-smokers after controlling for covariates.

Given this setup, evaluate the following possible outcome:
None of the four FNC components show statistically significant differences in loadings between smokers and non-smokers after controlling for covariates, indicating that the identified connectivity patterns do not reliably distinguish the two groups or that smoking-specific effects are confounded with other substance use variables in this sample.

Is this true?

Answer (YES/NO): NO